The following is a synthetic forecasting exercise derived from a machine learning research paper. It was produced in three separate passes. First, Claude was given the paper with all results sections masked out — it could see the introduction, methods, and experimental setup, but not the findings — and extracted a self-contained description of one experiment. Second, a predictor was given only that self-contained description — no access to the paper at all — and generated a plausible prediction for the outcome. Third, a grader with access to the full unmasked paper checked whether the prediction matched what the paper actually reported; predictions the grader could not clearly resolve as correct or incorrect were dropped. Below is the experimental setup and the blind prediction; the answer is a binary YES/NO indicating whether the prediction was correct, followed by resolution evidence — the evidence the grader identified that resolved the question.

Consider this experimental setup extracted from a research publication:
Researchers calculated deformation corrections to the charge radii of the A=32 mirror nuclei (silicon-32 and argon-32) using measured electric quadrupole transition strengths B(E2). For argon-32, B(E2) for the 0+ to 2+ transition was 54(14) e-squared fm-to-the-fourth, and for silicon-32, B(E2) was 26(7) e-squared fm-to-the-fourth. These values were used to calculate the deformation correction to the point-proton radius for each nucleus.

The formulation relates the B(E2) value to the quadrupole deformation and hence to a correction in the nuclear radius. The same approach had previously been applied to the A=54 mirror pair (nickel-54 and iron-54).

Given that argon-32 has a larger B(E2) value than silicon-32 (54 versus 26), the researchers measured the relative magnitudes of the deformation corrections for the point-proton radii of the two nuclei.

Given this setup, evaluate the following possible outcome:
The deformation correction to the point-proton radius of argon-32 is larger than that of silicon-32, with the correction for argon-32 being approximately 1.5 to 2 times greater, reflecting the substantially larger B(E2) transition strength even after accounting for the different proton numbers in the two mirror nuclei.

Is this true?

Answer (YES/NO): NO